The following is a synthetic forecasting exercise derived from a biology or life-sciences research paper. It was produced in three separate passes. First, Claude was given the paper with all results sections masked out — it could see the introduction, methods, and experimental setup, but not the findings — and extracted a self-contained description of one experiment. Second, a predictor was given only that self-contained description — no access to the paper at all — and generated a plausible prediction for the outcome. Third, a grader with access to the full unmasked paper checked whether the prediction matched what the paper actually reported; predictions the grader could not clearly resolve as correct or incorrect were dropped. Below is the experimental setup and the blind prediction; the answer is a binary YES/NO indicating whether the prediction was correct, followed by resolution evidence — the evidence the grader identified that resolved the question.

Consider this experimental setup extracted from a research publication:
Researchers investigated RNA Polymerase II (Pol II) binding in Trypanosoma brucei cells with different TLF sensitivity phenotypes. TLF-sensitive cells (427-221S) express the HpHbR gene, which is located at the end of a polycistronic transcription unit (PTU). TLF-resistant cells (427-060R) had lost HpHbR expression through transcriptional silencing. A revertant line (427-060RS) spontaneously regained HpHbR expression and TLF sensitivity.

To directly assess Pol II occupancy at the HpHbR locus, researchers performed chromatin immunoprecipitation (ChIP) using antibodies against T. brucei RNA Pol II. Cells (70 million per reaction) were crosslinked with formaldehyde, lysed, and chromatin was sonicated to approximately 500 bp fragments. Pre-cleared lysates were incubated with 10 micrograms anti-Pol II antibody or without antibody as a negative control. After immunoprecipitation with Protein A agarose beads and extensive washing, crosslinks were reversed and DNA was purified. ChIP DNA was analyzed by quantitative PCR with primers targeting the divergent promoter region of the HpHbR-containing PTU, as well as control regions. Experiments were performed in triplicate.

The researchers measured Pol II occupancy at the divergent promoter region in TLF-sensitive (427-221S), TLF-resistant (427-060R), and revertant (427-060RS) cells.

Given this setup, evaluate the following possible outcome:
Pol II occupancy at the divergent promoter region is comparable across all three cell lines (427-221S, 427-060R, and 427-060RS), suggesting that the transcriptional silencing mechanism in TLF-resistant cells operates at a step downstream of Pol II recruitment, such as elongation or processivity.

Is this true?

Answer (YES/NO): NO